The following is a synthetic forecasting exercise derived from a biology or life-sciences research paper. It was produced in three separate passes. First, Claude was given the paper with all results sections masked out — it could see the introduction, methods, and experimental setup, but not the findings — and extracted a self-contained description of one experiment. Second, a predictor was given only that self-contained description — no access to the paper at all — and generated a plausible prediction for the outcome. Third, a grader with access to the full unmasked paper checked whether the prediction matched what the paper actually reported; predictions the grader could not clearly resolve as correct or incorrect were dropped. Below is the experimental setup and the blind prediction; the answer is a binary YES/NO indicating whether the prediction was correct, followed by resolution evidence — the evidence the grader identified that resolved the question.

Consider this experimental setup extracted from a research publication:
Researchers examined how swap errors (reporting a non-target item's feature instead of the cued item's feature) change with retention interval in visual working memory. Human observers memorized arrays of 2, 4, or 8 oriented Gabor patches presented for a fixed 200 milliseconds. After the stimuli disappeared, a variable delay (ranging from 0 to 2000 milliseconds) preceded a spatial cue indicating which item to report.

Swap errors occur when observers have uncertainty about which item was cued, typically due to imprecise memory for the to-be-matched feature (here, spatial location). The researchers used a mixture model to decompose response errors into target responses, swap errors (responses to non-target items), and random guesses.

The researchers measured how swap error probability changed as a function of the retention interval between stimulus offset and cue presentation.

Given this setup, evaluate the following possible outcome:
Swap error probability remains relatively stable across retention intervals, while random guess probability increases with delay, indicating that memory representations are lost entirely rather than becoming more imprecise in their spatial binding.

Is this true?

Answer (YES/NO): NO